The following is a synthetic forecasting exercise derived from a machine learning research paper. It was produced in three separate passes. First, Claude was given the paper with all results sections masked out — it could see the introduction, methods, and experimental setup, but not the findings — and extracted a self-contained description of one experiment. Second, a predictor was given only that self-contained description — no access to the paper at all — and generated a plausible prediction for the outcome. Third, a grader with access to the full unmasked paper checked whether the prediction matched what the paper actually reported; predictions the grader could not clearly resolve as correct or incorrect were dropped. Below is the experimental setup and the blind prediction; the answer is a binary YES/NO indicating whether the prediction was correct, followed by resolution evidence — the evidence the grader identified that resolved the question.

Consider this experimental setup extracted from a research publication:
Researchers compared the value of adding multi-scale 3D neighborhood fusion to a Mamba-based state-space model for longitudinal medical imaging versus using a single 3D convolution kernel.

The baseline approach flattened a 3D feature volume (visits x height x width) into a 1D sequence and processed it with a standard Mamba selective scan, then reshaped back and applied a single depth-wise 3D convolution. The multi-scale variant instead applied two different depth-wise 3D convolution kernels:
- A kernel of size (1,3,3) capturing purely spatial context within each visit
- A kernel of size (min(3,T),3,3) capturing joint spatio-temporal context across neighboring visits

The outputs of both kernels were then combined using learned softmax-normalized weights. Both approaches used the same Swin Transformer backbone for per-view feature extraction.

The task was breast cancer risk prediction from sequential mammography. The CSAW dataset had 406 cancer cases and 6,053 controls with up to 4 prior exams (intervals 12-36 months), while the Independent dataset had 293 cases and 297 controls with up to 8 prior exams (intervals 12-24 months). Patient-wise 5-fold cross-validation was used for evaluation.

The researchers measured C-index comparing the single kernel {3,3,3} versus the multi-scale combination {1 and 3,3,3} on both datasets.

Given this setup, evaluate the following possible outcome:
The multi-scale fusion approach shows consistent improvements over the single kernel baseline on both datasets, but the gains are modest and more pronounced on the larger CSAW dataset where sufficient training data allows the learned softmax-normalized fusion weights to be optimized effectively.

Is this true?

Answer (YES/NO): NO